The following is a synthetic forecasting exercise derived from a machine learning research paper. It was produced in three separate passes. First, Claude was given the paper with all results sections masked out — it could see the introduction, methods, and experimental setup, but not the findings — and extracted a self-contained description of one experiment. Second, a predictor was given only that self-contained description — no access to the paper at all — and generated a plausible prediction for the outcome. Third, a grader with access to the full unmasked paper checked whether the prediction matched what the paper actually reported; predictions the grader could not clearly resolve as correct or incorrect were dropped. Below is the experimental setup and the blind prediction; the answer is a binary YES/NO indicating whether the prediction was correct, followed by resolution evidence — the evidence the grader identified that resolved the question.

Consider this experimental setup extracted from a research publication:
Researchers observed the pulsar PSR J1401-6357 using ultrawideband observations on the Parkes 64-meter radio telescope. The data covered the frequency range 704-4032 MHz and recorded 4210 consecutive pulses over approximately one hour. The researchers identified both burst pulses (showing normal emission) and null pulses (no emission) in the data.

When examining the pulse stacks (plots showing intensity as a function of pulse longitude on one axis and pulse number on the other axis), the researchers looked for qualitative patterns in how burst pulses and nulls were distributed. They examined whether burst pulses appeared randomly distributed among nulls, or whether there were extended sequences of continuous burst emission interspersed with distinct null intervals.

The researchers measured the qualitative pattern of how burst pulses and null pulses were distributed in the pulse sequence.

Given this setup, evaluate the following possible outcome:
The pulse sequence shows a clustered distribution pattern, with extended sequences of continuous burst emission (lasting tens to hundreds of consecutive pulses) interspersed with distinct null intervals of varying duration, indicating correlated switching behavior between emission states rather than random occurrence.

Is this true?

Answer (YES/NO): YES